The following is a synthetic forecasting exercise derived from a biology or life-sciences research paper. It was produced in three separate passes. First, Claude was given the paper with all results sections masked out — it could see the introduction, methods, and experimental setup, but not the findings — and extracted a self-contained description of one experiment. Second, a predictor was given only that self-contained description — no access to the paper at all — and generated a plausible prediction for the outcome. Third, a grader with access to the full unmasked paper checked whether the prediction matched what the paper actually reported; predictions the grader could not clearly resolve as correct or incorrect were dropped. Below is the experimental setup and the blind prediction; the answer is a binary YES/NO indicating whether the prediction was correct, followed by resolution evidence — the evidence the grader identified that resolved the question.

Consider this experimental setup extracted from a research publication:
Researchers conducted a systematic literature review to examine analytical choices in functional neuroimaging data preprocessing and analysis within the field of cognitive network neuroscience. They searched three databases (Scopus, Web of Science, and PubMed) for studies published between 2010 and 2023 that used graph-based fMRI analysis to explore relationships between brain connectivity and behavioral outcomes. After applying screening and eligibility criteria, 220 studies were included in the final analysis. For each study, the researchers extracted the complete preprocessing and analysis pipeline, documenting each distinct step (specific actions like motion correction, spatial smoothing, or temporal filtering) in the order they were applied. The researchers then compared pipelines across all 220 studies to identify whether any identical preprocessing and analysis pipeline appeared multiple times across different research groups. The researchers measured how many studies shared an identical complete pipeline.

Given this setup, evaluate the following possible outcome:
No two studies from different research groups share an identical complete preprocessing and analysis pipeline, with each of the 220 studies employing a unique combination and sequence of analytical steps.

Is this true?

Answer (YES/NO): YES